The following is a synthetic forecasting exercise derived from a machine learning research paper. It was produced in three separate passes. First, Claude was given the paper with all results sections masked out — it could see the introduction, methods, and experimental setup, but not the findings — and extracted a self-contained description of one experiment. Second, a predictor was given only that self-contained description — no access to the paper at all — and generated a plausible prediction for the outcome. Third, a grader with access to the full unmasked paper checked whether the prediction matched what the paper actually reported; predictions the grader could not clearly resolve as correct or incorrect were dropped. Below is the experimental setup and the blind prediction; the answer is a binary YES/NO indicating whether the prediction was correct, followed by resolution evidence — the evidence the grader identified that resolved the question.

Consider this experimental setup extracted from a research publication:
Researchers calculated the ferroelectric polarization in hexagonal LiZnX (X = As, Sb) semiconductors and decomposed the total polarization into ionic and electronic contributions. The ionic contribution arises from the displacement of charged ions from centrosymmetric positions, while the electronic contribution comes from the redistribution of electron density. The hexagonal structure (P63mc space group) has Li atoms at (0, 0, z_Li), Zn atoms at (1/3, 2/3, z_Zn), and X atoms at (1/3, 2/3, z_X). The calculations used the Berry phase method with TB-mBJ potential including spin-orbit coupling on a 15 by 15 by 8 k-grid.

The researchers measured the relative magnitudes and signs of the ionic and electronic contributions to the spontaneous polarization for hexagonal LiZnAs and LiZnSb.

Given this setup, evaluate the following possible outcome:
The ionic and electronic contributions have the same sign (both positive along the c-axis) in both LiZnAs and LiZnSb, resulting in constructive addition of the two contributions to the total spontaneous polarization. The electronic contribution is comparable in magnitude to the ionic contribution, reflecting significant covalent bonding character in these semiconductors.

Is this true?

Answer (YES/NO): NO